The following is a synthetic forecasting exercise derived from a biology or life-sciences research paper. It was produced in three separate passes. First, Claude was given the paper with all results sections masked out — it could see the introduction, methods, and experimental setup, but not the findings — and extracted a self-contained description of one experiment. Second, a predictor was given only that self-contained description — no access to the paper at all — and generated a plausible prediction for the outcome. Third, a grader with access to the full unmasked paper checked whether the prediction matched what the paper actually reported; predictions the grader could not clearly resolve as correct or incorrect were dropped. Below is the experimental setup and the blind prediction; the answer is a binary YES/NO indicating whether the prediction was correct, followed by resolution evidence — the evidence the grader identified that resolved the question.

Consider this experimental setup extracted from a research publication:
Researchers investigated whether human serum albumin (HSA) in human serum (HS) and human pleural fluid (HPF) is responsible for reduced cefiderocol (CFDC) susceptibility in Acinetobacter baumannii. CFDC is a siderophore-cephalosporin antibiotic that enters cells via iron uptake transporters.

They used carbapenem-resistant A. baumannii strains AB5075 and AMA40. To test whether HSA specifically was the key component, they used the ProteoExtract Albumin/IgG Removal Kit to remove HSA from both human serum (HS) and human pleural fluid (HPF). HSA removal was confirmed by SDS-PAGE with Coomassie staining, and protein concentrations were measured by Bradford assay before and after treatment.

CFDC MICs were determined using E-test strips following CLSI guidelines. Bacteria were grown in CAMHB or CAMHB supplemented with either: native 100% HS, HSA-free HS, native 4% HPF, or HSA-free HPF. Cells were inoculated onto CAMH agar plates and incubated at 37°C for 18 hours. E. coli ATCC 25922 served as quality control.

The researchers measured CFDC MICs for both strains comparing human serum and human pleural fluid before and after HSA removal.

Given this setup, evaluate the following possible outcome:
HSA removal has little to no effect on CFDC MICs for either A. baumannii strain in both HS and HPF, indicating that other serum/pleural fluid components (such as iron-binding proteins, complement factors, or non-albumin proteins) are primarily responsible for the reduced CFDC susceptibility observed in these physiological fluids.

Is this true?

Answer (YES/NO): NO